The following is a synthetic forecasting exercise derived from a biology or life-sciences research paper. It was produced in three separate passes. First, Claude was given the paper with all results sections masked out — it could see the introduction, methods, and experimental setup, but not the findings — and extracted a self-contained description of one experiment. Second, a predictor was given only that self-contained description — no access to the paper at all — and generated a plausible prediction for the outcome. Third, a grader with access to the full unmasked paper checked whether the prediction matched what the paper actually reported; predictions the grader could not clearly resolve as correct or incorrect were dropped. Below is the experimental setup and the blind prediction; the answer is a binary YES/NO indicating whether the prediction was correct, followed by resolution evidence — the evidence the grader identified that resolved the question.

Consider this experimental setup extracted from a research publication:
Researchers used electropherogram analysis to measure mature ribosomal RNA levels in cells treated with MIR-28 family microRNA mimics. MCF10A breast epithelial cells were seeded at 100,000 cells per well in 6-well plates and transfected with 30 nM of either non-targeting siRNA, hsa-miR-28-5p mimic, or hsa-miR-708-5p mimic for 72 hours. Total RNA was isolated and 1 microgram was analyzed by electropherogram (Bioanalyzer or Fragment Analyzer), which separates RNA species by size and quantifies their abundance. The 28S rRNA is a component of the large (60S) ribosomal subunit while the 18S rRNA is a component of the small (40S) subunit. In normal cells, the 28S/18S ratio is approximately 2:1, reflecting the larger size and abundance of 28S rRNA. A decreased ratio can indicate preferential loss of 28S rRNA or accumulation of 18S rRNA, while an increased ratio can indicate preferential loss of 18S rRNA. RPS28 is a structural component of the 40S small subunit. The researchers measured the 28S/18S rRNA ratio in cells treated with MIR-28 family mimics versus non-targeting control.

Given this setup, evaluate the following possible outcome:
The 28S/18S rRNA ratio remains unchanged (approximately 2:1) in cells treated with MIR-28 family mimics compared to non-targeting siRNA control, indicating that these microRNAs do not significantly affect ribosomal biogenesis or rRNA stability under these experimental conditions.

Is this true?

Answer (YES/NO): NO